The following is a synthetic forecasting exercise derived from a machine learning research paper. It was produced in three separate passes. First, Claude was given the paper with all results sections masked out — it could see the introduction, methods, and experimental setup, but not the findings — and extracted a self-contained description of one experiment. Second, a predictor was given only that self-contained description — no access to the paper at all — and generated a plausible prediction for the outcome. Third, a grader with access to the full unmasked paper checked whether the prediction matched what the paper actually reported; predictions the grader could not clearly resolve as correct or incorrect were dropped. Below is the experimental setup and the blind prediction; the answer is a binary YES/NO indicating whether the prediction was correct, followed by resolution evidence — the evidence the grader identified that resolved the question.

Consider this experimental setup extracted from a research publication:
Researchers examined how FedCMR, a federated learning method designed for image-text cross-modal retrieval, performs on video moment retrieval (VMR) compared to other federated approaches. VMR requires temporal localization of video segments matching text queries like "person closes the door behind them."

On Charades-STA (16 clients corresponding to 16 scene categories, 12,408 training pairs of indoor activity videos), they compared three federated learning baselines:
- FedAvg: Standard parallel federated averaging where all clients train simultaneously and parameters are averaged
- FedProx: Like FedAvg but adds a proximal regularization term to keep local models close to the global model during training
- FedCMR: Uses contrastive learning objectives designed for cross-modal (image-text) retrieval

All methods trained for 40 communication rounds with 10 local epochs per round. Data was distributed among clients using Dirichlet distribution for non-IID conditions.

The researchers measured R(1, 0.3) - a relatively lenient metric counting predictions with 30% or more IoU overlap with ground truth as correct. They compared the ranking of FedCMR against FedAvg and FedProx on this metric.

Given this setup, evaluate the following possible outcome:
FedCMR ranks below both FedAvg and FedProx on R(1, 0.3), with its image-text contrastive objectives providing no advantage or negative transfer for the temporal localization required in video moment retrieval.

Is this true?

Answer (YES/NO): YES